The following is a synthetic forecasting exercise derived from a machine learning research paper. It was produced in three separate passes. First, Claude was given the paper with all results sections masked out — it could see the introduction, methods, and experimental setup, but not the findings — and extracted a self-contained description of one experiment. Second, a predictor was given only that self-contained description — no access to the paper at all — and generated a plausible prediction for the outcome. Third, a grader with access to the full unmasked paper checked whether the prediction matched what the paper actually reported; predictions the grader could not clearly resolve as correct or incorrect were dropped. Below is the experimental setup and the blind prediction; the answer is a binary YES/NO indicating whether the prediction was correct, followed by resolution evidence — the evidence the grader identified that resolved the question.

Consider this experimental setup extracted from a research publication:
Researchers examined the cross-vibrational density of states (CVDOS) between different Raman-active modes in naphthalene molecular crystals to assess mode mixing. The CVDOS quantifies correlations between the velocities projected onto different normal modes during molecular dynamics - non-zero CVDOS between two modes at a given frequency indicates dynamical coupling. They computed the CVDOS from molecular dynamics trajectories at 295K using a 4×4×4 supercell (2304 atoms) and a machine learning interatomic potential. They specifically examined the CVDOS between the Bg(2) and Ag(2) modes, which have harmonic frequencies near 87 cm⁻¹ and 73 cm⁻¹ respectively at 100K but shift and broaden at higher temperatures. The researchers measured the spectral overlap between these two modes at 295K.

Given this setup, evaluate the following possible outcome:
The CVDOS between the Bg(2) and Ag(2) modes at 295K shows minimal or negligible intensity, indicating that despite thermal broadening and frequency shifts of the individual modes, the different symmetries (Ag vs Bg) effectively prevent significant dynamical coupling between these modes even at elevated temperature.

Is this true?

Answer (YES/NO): YES